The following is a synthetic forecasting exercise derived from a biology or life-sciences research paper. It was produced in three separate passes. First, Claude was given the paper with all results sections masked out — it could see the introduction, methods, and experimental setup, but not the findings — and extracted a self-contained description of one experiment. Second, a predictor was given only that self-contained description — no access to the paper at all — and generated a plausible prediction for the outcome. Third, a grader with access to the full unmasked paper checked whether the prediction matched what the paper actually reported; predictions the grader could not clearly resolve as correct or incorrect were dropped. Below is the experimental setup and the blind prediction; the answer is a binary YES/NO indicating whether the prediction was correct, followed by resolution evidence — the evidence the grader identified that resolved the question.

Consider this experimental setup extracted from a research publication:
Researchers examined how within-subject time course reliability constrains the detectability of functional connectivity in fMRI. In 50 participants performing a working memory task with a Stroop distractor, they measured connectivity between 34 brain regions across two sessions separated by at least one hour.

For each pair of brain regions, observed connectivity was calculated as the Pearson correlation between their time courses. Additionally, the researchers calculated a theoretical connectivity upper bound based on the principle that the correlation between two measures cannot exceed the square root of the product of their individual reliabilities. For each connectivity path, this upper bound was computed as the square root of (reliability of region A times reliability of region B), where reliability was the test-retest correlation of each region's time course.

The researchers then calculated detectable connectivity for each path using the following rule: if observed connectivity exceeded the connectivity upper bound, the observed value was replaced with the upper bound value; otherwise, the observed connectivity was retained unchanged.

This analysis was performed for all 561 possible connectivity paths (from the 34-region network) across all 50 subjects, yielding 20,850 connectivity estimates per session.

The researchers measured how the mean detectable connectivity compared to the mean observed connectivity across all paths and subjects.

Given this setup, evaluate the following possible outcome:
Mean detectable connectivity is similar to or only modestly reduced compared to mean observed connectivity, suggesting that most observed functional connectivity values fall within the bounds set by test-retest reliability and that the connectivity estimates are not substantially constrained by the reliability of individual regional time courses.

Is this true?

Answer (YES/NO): NO